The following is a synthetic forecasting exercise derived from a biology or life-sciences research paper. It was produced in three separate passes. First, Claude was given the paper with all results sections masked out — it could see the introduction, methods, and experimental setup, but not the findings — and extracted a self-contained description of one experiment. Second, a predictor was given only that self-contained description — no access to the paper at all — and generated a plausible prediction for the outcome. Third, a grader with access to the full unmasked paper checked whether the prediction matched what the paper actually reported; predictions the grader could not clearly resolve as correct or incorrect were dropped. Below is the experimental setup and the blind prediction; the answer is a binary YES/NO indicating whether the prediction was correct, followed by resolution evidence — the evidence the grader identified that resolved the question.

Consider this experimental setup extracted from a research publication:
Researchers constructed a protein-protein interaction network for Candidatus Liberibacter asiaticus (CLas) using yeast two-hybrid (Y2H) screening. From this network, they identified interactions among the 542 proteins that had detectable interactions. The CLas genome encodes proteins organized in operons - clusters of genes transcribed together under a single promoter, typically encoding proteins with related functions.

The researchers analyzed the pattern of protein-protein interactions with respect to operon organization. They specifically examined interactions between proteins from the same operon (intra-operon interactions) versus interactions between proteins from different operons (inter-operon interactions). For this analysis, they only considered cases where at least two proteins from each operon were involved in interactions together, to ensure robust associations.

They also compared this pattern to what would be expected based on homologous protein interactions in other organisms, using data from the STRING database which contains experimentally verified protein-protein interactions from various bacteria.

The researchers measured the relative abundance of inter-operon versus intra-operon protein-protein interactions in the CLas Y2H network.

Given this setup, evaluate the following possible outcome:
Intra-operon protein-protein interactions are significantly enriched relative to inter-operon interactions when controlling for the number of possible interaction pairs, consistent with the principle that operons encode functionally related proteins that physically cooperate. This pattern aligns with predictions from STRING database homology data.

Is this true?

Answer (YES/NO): NO